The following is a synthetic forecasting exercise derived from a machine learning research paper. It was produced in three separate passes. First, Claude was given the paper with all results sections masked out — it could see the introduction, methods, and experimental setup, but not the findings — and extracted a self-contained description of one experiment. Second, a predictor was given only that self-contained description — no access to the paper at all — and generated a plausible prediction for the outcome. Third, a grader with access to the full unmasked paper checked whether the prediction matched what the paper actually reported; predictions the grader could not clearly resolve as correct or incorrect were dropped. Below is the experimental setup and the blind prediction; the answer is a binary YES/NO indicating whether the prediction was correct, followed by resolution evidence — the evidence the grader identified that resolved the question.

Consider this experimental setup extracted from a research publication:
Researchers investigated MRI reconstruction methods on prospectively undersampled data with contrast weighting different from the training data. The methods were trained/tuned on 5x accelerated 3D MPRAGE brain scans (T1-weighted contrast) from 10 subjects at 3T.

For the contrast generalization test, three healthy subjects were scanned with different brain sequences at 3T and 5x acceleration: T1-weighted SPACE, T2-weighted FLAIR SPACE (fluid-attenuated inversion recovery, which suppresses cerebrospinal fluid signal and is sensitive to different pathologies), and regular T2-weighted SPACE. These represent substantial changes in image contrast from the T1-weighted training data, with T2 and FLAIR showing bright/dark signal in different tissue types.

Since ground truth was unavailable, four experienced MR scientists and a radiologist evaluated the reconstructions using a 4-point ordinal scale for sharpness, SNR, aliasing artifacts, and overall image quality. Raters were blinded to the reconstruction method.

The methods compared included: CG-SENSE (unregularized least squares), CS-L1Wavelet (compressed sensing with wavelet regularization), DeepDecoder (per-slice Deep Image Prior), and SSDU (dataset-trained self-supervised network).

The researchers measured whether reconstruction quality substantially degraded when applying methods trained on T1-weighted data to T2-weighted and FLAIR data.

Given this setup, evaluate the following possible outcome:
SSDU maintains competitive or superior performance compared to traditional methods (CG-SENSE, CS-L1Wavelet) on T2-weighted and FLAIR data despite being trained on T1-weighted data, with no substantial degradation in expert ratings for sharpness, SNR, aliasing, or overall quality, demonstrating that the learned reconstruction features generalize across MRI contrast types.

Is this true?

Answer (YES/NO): YES